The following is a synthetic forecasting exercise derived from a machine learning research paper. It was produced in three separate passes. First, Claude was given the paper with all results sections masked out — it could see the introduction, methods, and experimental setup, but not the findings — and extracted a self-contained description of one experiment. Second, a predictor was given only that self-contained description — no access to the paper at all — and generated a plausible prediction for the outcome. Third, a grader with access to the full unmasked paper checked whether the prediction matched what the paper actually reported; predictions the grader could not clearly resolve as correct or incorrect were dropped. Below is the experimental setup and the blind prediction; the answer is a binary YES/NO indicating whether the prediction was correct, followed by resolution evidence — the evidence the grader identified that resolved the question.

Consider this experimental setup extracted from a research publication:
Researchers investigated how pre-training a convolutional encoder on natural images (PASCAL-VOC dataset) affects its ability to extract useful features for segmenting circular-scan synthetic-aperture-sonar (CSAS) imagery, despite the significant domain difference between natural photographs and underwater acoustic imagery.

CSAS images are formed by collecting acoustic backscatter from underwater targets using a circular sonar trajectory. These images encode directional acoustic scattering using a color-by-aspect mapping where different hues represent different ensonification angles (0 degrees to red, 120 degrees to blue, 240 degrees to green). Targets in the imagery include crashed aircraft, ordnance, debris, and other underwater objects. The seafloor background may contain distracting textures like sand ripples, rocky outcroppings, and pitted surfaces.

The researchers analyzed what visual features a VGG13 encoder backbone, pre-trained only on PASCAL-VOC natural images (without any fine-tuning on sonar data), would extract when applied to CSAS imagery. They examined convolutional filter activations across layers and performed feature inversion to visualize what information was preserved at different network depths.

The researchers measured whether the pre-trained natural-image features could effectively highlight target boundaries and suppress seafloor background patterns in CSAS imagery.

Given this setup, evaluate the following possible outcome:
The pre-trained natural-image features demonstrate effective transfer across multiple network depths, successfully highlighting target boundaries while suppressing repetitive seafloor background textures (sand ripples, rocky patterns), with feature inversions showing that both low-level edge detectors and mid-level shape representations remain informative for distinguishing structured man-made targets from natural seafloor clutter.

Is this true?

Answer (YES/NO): YES